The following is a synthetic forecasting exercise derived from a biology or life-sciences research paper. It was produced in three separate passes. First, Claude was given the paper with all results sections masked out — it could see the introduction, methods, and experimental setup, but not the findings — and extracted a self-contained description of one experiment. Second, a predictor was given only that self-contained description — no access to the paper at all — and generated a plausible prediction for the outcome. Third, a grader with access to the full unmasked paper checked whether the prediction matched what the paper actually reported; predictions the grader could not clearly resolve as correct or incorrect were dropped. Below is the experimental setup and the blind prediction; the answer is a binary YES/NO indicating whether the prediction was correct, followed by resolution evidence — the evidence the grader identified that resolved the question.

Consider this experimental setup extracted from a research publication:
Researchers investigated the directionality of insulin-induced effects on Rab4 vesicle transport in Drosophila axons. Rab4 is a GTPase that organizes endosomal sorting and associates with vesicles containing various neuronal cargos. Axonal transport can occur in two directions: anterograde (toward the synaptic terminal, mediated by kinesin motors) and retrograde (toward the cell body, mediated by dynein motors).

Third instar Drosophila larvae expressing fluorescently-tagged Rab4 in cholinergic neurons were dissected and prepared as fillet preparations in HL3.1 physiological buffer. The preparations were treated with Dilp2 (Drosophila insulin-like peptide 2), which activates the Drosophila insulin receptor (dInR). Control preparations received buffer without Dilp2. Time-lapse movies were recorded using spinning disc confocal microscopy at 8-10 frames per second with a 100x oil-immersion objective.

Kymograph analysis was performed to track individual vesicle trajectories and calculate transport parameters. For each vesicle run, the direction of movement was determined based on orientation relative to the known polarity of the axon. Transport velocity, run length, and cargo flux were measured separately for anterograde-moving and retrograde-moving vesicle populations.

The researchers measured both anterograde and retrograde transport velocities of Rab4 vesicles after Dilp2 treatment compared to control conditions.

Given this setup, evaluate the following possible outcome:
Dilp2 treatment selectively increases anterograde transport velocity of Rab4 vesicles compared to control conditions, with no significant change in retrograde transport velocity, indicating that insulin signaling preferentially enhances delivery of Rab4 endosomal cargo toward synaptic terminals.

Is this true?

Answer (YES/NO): NO